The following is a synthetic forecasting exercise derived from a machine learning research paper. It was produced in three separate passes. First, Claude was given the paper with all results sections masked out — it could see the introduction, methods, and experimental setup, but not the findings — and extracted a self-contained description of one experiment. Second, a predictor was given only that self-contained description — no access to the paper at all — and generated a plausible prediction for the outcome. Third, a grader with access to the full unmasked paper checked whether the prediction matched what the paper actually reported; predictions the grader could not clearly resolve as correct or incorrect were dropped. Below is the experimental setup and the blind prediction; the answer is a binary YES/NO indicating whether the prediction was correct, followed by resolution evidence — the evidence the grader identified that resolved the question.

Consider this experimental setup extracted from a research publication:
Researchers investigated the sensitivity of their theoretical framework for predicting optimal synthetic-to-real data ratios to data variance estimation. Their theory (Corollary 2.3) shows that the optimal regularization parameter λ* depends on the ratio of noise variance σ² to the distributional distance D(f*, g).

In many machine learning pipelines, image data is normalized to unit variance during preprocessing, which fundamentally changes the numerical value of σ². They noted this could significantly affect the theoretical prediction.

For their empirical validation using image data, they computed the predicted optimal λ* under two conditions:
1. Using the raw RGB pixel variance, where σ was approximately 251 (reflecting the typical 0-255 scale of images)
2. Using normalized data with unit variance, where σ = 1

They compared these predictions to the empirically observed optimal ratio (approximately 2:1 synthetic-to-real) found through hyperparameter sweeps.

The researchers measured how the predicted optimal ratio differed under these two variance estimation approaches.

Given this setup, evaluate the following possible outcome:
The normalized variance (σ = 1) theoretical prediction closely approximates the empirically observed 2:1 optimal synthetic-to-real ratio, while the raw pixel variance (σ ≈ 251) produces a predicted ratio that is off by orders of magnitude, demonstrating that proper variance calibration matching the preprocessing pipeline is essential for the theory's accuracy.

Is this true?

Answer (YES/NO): NO